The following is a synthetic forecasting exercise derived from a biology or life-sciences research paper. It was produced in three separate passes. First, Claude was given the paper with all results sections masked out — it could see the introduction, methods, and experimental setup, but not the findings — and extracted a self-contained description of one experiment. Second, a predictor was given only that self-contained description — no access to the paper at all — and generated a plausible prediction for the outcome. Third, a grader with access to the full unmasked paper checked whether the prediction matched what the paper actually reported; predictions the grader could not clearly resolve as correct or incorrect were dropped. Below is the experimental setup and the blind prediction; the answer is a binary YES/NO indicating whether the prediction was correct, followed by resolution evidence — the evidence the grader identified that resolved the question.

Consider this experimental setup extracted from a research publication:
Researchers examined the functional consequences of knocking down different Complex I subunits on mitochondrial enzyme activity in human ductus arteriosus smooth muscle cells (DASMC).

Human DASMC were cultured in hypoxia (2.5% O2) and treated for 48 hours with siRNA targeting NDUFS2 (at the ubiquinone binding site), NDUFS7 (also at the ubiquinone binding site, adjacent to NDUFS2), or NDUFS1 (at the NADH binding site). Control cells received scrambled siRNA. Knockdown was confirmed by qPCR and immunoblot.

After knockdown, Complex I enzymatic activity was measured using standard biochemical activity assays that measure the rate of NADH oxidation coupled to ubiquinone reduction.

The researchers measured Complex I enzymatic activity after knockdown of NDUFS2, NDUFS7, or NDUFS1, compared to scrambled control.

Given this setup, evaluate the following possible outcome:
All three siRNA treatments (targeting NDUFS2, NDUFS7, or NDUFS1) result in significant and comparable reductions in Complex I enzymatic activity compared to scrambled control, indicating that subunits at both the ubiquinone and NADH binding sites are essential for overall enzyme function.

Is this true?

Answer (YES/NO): NO